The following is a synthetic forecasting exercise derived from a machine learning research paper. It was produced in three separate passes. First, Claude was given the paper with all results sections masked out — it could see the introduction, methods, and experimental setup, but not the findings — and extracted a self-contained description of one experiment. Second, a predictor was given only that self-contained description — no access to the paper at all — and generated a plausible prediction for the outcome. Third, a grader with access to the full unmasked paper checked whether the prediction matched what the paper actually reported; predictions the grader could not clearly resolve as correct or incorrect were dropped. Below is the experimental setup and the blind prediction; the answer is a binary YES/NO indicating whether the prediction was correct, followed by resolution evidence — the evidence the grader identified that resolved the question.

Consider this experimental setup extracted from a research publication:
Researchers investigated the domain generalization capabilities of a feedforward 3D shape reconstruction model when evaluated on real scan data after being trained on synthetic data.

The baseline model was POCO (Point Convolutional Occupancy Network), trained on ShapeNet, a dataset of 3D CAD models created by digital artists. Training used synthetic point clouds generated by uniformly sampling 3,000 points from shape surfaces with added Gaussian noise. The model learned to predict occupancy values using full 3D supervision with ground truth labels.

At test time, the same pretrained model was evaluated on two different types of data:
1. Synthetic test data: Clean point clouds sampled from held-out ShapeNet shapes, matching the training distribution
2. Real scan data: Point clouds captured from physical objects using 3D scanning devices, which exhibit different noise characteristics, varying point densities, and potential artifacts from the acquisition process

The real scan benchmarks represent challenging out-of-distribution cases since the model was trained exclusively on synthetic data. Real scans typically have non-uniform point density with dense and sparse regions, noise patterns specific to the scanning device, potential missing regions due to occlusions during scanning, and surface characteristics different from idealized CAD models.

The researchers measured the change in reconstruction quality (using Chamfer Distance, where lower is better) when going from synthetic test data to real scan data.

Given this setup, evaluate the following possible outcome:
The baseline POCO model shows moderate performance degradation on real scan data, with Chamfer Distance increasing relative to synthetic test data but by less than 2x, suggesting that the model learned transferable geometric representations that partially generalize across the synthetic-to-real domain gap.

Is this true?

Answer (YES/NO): NO